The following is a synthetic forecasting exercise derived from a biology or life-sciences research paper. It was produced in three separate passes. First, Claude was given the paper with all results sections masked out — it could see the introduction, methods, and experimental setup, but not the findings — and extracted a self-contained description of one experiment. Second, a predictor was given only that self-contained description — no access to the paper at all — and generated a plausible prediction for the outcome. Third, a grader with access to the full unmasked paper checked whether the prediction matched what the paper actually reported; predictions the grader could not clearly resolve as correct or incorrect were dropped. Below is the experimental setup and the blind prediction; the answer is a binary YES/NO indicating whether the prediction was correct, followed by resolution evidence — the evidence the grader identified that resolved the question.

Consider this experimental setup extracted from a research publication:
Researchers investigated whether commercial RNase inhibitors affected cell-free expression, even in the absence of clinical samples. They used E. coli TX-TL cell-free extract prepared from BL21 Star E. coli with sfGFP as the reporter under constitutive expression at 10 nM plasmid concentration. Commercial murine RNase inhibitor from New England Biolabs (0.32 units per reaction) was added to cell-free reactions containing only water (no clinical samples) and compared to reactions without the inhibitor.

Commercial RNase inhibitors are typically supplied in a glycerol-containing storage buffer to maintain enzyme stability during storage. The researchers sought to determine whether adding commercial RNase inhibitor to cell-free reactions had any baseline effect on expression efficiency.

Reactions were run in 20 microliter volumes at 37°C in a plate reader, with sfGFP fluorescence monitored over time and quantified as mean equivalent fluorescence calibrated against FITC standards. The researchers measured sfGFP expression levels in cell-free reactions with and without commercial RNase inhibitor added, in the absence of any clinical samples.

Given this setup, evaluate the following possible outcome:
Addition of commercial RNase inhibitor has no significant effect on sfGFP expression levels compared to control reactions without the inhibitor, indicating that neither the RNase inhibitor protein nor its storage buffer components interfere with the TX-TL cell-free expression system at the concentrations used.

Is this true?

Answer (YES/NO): NO